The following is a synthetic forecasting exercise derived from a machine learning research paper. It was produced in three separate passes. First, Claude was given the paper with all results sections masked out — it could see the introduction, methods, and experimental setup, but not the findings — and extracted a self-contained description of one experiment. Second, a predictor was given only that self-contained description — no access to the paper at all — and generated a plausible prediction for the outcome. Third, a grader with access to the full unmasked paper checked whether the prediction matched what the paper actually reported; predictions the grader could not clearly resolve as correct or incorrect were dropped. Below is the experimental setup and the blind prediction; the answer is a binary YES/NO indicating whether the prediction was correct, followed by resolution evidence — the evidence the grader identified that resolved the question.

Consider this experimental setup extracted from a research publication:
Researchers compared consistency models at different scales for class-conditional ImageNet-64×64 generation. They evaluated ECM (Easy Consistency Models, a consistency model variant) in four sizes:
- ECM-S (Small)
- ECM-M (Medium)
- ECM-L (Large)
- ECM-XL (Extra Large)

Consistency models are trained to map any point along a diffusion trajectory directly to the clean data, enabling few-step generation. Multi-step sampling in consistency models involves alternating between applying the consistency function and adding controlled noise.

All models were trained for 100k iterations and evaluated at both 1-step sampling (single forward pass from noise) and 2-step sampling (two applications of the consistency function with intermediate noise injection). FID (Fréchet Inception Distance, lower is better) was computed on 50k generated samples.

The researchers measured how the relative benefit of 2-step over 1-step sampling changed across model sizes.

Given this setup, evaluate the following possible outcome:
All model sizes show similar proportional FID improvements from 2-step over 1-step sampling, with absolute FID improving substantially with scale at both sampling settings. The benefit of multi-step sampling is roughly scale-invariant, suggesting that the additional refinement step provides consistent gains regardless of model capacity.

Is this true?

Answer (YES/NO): YES